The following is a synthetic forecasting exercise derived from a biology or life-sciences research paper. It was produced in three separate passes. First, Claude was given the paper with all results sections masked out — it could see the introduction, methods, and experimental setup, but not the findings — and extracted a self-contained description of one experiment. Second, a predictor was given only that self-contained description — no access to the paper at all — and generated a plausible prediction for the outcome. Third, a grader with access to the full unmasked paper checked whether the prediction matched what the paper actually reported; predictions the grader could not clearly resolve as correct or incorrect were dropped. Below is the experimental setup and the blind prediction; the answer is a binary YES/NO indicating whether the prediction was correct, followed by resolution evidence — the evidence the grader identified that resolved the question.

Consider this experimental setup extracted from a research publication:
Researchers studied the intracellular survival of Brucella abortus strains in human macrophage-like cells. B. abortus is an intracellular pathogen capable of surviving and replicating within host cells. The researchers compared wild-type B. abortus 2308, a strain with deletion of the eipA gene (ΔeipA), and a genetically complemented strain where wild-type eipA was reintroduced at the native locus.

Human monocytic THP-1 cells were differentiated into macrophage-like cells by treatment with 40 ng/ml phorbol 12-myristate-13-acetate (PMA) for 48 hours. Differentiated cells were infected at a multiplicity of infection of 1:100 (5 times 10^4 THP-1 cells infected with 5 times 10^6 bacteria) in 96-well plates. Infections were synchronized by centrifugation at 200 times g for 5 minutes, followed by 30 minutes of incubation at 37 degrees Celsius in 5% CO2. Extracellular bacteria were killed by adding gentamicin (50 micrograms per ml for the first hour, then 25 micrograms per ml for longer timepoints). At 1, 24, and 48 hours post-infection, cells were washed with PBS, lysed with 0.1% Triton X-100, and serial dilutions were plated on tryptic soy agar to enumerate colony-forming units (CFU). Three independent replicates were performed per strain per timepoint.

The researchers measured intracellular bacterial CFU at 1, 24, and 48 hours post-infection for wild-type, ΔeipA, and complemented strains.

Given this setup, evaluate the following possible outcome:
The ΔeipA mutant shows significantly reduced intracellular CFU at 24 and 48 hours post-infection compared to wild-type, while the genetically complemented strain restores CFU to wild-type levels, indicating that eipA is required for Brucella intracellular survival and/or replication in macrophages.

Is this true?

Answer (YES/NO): NO